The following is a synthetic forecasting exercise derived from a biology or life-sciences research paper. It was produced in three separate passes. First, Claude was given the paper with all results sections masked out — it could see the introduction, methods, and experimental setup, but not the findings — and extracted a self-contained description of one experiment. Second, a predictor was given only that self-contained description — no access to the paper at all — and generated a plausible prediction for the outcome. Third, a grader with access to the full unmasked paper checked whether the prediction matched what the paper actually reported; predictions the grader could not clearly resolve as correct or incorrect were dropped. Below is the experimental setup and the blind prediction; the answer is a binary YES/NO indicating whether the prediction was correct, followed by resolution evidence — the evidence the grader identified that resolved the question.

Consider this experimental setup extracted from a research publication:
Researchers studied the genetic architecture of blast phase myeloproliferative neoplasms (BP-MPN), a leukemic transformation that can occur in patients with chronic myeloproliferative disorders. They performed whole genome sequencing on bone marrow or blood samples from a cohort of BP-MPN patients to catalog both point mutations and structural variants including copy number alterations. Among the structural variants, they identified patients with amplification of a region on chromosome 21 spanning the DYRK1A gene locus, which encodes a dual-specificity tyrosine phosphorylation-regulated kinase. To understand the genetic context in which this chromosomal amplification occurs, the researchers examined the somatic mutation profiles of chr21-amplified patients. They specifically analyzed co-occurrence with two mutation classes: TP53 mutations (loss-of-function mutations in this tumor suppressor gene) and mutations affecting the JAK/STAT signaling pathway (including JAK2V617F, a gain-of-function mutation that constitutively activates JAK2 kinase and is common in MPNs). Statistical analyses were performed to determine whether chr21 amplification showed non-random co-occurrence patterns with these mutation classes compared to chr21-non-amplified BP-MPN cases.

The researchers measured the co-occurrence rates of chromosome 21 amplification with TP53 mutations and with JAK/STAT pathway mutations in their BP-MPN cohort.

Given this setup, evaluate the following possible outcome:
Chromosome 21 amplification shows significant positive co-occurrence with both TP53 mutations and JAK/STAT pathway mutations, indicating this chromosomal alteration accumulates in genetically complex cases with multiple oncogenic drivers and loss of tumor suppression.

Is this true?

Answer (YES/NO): YES